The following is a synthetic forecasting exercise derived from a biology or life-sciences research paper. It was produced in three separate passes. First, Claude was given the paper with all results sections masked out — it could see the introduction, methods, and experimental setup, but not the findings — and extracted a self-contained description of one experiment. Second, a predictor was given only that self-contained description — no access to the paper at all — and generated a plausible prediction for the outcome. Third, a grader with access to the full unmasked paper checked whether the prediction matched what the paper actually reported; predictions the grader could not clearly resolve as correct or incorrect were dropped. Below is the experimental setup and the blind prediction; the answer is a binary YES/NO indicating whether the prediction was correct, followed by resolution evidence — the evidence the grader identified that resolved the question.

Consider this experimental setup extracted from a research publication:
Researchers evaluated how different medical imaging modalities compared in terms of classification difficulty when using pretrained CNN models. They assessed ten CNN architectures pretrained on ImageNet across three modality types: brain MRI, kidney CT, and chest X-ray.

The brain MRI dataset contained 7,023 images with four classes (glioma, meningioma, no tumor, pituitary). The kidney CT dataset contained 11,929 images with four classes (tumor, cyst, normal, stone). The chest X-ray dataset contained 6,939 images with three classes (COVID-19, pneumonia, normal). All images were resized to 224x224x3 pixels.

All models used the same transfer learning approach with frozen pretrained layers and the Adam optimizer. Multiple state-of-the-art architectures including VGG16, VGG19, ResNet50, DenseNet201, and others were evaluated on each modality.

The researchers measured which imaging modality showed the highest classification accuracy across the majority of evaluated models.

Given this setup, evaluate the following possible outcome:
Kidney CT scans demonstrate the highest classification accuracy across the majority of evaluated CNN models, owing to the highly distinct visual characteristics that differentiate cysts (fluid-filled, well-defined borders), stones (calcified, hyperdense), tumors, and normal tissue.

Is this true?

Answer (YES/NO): YES